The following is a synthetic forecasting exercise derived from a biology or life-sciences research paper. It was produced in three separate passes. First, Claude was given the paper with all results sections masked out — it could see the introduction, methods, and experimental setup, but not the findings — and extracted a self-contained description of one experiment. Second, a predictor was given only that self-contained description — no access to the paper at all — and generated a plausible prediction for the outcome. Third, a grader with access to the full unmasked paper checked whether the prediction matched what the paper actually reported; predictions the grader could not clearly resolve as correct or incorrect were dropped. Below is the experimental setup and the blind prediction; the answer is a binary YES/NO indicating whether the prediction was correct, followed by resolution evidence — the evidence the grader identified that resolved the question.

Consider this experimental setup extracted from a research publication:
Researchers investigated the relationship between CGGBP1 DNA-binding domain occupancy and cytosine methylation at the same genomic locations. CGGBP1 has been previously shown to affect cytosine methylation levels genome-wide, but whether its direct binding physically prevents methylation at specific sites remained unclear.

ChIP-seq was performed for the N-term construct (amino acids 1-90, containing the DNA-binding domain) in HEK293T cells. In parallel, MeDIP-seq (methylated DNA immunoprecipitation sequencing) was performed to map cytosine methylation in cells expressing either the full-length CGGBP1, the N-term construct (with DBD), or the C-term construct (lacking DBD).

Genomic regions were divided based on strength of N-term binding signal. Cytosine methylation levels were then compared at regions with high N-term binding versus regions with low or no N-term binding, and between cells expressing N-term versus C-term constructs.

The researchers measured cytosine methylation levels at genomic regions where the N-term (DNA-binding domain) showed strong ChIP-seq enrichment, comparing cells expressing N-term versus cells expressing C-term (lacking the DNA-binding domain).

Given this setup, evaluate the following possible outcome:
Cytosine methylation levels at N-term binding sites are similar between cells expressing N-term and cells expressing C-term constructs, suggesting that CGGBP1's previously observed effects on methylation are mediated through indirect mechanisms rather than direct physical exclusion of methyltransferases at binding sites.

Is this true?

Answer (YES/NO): NO